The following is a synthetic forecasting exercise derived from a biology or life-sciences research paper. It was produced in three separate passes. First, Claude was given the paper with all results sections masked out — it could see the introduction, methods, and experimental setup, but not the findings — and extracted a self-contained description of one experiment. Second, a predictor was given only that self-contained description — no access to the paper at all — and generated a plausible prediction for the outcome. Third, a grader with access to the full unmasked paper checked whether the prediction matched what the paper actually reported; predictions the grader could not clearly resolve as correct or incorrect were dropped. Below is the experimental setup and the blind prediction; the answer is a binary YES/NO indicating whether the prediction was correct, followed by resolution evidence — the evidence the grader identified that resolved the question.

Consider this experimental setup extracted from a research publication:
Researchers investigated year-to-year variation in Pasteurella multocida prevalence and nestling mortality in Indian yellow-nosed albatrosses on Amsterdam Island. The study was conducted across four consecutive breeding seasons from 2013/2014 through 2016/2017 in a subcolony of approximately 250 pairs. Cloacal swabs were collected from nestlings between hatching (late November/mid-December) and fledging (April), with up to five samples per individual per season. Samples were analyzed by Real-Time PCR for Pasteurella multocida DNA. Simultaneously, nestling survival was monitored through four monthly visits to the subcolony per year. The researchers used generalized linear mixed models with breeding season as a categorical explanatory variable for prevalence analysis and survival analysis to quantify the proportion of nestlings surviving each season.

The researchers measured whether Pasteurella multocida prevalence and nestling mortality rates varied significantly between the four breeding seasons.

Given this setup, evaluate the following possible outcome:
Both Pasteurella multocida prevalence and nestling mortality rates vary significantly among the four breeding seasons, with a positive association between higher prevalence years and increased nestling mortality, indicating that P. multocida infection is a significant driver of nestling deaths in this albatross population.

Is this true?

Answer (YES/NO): YES